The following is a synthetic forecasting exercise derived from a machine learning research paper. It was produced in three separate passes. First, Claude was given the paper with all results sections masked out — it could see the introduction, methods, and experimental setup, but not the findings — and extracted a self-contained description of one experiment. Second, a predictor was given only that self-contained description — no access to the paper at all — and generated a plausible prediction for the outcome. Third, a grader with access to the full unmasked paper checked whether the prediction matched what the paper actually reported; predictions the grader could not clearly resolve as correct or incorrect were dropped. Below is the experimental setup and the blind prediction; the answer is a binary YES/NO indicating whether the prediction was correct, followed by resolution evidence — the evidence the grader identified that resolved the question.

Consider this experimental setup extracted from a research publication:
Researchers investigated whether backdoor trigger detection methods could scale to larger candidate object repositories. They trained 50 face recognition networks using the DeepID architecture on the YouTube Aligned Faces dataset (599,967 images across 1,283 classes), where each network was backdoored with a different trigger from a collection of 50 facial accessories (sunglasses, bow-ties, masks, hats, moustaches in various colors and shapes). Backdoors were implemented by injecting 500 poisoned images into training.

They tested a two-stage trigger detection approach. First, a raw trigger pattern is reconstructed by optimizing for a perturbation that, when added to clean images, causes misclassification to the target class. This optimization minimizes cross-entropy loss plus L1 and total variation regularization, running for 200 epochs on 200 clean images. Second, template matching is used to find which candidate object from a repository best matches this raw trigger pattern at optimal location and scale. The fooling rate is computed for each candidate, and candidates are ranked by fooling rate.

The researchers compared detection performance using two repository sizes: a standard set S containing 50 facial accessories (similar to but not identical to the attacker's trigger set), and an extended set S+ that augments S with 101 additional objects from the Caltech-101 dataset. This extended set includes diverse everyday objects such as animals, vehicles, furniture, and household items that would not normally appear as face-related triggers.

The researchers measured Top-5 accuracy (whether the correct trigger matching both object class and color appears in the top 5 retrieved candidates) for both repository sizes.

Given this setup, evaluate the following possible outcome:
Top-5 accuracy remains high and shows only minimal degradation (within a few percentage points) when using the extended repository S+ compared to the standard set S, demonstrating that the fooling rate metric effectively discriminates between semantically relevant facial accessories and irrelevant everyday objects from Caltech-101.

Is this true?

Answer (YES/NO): NO